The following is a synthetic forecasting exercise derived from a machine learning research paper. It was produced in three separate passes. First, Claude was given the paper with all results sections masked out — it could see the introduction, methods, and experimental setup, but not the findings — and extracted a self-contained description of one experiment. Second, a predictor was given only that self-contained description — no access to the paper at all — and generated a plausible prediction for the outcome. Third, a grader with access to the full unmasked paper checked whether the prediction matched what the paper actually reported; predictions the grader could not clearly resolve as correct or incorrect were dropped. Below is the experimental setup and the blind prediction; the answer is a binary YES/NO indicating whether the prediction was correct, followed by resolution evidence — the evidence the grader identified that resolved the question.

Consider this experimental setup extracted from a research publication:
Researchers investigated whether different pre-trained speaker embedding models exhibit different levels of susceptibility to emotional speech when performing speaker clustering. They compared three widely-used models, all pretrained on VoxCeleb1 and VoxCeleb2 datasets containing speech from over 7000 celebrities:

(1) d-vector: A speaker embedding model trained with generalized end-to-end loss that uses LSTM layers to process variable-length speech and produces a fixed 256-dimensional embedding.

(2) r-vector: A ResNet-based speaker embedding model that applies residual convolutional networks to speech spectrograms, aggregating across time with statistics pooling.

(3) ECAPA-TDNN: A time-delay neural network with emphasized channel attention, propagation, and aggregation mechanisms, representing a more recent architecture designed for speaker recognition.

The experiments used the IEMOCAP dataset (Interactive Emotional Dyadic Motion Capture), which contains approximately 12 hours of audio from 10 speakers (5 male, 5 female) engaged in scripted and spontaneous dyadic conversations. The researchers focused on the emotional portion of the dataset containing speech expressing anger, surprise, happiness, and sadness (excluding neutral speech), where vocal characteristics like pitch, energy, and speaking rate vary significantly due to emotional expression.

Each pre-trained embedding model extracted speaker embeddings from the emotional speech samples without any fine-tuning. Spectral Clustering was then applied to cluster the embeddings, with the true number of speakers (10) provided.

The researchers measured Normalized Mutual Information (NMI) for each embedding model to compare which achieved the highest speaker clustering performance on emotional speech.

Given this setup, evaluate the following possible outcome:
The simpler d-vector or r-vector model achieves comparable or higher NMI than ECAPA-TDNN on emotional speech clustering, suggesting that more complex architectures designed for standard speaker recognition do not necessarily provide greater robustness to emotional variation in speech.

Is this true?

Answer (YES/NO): YES